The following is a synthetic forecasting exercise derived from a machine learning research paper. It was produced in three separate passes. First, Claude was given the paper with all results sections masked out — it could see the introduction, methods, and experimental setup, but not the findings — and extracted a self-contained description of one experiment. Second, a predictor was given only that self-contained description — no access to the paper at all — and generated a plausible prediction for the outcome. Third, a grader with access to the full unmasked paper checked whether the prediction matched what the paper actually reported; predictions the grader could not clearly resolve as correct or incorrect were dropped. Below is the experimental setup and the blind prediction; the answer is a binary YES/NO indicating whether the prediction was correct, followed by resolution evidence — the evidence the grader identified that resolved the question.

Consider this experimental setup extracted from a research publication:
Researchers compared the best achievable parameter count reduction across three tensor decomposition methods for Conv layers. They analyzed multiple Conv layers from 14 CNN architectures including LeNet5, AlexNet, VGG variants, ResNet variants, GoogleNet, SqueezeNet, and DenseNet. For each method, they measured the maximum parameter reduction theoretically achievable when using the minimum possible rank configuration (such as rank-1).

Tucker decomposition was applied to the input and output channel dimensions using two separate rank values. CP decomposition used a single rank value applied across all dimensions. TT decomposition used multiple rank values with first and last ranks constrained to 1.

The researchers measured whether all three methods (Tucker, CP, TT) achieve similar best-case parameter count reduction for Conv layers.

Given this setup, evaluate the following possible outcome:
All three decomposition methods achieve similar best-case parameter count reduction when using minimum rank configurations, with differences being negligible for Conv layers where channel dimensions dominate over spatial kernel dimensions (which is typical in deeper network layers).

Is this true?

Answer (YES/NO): YES